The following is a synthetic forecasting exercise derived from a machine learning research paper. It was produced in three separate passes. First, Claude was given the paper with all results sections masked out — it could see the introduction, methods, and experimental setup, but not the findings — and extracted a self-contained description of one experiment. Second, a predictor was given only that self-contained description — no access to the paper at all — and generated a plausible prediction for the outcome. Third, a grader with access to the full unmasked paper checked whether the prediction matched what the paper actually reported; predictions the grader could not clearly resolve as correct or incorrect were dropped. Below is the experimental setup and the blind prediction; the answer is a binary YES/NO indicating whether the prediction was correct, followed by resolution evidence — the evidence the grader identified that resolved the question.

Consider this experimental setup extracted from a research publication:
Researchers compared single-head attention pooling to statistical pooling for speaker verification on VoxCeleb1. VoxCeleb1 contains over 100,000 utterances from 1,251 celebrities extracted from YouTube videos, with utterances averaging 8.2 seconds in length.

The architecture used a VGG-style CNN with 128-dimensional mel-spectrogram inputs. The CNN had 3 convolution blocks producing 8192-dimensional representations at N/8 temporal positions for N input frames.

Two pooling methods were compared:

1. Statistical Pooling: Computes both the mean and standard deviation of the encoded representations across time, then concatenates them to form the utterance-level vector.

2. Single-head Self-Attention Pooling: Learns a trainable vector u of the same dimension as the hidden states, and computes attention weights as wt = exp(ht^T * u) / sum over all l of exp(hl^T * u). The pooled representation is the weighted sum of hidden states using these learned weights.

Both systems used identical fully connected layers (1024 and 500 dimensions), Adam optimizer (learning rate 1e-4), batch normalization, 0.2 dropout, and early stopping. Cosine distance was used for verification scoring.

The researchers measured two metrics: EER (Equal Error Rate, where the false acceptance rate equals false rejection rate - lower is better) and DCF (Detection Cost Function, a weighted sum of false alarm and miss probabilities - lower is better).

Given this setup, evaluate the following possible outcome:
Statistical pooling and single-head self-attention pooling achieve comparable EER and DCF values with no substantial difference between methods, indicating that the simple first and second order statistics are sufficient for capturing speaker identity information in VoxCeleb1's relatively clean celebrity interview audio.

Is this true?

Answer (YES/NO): YES